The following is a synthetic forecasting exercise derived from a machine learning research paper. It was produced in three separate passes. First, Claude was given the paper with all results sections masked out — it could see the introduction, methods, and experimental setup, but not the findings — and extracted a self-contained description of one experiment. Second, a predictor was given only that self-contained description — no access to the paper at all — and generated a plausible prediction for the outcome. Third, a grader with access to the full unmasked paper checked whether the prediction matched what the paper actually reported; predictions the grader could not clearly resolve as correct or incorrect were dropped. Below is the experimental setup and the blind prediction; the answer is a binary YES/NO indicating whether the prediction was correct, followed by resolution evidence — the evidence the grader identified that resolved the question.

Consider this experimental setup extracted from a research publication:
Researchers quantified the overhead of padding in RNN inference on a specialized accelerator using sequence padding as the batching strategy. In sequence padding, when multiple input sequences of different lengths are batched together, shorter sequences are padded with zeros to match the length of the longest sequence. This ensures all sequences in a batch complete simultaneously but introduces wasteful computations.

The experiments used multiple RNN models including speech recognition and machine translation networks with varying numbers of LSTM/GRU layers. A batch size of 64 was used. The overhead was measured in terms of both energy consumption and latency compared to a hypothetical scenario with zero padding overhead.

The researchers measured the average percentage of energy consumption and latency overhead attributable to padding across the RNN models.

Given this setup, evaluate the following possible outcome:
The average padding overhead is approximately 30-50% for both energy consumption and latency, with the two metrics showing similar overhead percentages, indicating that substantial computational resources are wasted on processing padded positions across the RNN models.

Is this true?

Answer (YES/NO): YES